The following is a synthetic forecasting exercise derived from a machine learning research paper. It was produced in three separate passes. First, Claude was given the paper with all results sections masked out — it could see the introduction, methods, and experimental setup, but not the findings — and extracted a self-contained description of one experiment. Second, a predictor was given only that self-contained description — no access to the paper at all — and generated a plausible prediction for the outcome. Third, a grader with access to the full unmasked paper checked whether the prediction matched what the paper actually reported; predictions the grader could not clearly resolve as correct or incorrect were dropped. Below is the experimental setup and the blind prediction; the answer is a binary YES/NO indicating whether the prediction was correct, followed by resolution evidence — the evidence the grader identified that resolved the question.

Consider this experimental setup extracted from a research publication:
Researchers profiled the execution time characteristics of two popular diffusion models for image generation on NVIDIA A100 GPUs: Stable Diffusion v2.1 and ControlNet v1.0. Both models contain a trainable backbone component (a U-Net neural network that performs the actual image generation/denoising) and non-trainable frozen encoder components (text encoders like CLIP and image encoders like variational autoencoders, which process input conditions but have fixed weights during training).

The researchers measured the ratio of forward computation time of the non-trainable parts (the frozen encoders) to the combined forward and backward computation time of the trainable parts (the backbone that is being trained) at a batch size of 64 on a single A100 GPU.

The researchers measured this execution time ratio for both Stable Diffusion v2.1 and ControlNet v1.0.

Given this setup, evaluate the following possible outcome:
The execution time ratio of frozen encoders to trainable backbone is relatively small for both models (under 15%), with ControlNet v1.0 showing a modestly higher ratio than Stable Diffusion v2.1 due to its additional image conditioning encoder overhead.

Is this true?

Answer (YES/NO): NO